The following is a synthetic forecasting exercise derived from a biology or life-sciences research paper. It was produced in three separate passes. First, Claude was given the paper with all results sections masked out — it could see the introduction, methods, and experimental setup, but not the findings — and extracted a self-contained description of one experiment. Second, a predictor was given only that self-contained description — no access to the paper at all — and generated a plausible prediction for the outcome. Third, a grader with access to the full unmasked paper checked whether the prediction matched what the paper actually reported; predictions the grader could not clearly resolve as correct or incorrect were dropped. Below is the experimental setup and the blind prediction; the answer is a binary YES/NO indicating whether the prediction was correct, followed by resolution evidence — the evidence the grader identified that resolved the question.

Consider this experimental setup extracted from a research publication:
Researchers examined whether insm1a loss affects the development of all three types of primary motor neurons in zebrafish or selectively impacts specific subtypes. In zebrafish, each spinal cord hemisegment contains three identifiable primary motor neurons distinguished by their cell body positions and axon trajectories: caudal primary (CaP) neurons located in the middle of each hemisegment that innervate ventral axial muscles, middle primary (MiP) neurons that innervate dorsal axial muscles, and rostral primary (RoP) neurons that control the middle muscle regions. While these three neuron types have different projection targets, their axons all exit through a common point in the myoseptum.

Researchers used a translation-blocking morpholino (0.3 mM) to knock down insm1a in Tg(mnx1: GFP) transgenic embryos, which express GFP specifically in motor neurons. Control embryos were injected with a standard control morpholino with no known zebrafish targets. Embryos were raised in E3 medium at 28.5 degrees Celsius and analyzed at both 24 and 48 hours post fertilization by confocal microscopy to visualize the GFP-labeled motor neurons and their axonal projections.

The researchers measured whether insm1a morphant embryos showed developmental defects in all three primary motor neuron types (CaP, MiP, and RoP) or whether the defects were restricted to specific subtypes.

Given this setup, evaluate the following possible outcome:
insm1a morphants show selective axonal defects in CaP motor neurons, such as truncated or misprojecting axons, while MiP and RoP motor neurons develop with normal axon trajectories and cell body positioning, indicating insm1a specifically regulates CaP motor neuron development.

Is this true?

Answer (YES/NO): NO